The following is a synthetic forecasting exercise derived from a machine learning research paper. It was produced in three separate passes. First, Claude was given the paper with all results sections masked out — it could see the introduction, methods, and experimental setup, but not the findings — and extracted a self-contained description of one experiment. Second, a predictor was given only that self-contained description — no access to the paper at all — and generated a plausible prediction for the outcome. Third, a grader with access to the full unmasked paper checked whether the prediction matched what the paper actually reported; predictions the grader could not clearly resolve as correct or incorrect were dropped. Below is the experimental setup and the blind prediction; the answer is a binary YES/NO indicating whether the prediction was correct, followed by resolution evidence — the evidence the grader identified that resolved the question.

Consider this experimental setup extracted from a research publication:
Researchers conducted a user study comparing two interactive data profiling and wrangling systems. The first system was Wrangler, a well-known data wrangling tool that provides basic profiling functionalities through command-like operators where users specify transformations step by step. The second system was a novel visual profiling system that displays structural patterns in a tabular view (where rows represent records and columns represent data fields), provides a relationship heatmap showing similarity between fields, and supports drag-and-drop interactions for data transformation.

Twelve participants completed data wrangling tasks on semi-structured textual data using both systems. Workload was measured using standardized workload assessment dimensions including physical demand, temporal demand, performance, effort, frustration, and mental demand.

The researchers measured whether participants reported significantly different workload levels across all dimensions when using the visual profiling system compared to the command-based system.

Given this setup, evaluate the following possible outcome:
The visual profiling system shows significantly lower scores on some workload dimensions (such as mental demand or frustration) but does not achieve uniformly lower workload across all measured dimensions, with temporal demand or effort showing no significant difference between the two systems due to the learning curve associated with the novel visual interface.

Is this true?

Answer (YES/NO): NO